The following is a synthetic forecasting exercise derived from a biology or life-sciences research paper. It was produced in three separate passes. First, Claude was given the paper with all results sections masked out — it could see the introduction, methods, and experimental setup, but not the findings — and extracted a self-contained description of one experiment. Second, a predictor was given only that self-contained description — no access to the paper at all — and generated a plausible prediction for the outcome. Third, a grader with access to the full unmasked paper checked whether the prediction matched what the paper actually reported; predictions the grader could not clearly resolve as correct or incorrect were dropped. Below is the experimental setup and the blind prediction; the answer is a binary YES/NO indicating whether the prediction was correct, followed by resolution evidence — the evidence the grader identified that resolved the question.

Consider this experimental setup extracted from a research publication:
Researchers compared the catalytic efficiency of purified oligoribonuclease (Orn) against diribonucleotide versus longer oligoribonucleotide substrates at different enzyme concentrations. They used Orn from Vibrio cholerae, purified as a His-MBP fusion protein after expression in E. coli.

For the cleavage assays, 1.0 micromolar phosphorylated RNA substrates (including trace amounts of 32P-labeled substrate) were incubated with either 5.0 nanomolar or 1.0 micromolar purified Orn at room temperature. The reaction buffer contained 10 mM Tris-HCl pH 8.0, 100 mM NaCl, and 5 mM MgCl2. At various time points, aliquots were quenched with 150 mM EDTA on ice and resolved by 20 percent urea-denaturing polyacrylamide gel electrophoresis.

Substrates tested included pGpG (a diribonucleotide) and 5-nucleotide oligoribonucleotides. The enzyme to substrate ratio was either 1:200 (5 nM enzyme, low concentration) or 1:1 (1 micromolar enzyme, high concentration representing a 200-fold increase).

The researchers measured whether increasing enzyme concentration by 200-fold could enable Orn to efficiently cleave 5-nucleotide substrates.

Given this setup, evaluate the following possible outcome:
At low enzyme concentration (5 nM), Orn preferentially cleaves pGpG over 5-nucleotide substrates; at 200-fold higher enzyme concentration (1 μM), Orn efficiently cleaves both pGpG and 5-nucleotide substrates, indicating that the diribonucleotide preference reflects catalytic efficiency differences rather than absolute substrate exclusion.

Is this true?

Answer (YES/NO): NO